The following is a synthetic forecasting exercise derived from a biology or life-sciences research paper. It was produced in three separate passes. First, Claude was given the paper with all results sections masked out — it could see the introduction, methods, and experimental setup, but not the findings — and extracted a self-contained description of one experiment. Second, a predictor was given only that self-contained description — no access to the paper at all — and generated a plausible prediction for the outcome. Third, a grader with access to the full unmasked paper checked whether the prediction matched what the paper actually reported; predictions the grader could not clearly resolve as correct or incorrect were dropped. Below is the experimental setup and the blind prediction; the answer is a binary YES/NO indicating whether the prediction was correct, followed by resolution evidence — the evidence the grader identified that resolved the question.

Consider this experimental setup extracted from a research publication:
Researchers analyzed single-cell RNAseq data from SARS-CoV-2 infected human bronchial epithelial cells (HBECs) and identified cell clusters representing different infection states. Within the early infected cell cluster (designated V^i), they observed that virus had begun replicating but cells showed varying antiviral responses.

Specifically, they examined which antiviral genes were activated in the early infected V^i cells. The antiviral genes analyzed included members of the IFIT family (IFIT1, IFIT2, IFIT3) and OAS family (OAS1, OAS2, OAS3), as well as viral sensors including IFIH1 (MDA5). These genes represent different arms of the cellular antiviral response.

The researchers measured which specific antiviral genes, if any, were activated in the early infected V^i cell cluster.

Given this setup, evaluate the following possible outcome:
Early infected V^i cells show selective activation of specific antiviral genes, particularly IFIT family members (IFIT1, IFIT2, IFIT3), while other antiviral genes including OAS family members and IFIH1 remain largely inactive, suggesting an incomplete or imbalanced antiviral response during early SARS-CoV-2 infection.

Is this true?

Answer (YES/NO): NO